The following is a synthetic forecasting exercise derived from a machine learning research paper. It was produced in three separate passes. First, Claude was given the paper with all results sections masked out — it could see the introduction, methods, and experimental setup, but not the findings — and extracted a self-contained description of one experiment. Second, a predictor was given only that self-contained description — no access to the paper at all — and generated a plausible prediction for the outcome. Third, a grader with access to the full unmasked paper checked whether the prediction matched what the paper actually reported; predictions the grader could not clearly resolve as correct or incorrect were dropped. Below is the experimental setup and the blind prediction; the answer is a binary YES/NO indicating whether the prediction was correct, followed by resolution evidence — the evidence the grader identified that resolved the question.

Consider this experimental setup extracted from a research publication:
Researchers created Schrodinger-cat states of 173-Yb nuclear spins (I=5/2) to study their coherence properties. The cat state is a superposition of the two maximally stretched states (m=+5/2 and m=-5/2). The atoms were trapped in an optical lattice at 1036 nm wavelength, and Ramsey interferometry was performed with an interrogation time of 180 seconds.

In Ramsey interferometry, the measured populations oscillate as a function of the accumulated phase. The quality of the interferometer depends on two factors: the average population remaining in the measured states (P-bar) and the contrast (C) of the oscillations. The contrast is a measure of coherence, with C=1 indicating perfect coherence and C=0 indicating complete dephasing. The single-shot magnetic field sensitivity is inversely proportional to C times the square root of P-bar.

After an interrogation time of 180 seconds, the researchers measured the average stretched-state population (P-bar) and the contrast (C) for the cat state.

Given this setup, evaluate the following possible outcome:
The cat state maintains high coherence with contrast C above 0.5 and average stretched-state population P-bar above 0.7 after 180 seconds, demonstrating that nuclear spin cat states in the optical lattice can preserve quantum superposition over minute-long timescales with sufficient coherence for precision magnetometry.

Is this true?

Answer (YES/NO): YES